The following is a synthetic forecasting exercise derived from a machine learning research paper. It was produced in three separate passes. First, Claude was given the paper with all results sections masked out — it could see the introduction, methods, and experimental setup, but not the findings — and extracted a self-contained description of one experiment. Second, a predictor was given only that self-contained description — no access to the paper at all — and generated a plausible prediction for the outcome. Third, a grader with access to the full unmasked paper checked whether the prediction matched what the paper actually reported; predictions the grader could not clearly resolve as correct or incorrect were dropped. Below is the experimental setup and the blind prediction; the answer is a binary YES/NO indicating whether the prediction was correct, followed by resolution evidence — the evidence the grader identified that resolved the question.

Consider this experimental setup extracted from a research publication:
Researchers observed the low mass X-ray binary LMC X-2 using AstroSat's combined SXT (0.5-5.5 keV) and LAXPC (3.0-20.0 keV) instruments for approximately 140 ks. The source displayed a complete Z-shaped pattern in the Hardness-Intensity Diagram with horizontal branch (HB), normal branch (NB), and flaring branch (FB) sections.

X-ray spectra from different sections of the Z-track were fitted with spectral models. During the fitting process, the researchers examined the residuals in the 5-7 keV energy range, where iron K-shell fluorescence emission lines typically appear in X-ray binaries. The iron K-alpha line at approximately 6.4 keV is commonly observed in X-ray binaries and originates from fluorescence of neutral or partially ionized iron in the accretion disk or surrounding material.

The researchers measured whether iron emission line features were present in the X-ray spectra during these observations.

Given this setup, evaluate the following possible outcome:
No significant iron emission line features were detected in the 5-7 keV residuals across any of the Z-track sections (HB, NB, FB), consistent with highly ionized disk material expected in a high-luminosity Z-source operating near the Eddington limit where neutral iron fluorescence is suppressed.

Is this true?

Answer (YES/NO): YES